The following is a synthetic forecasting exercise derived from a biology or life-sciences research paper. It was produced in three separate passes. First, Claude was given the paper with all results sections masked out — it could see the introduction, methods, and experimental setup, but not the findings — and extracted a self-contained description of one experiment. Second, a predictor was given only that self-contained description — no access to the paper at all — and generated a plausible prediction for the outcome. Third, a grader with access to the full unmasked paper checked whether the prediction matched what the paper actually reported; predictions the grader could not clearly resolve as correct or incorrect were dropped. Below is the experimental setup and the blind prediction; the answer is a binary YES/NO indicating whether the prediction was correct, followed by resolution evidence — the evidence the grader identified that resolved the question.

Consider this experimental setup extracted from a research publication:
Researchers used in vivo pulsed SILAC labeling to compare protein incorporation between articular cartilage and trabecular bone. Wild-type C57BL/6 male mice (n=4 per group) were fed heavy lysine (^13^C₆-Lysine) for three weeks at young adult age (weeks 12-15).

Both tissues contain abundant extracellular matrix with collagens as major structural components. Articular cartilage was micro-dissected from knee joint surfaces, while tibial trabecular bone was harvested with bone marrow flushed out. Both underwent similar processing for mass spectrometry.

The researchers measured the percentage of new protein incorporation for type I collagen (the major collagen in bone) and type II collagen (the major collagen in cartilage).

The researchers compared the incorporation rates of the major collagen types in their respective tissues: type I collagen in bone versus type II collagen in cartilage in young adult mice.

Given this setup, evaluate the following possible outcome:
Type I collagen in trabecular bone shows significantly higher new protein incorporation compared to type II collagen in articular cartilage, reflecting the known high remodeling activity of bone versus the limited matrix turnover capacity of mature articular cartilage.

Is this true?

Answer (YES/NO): YES